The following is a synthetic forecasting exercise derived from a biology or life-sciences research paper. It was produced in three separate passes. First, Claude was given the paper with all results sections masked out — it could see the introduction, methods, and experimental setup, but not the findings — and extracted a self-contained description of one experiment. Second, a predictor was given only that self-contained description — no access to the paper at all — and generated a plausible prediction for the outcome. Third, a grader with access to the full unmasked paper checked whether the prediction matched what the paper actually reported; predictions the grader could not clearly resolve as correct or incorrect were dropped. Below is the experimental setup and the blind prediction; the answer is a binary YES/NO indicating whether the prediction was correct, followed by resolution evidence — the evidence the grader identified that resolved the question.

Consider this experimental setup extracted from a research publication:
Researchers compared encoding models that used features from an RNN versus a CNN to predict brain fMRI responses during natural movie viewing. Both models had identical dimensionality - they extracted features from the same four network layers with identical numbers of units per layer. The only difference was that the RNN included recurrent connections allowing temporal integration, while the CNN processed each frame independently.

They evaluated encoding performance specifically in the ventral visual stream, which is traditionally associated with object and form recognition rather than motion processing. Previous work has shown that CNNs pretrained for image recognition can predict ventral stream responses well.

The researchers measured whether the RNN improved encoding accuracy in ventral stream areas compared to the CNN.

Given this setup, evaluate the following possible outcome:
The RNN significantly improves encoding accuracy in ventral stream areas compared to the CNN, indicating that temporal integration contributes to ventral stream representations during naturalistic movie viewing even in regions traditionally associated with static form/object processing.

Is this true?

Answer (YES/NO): YES